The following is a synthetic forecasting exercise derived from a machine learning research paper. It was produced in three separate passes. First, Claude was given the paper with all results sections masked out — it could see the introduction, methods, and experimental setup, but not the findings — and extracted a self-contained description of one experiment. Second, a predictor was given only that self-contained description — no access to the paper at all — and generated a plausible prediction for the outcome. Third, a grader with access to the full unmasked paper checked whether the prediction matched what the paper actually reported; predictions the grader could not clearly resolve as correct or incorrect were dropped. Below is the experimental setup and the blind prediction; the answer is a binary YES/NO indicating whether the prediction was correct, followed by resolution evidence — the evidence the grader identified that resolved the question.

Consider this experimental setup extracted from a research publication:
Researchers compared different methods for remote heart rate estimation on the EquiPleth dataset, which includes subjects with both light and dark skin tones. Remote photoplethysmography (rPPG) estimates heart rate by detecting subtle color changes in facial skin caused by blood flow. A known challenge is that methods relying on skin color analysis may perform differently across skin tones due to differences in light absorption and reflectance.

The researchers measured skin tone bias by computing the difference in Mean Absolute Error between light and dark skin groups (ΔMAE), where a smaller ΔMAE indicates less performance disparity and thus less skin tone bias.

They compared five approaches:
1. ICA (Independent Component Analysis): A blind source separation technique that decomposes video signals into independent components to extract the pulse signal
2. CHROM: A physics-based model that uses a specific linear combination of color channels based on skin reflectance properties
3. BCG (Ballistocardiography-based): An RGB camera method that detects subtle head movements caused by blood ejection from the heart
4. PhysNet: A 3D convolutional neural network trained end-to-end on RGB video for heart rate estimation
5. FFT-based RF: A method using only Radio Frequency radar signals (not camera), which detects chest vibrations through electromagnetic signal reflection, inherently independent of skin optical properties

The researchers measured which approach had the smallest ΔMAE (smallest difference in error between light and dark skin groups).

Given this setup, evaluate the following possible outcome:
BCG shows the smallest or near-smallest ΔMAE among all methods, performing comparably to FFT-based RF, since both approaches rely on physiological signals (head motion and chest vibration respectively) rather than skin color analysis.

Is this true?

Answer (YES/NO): YES